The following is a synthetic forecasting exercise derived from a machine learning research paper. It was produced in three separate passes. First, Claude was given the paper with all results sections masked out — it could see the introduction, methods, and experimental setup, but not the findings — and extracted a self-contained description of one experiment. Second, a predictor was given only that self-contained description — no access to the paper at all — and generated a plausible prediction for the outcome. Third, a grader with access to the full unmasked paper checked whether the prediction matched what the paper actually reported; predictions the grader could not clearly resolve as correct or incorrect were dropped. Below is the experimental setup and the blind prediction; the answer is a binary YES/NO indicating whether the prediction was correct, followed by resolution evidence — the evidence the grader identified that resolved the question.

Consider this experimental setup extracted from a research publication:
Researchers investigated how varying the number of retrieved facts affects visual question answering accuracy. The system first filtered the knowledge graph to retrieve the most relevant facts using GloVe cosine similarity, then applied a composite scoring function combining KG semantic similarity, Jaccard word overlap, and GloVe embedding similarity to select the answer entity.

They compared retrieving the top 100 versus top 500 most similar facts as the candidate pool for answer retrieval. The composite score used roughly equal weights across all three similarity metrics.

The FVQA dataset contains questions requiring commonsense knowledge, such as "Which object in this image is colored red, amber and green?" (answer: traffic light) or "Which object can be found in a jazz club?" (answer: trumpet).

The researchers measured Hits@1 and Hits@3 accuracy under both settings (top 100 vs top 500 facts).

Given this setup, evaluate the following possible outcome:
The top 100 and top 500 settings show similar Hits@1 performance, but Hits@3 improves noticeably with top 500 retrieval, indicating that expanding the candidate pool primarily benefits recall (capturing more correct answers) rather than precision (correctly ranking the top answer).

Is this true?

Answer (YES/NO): NO